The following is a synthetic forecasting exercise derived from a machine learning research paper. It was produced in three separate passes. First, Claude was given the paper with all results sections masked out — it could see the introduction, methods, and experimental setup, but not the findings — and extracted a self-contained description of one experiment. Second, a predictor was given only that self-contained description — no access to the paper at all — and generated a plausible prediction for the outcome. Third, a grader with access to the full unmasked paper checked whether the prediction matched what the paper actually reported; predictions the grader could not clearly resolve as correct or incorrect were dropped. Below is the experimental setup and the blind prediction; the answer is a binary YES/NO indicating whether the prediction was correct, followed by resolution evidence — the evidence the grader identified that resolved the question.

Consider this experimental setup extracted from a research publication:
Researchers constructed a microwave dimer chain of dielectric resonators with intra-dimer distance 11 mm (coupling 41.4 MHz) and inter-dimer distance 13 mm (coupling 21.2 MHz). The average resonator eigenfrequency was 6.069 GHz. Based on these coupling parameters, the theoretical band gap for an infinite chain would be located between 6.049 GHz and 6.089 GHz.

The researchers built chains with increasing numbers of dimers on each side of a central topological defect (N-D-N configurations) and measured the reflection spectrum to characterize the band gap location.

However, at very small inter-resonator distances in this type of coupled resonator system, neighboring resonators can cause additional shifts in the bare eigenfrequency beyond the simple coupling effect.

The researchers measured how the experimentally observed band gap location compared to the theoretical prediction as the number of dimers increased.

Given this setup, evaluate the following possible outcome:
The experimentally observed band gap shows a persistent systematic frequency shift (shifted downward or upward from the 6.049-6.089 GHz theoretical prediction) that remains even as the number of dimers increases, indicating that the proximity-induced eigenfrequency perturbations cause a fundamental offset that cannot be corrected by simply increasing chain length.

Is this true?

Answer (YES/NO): YES